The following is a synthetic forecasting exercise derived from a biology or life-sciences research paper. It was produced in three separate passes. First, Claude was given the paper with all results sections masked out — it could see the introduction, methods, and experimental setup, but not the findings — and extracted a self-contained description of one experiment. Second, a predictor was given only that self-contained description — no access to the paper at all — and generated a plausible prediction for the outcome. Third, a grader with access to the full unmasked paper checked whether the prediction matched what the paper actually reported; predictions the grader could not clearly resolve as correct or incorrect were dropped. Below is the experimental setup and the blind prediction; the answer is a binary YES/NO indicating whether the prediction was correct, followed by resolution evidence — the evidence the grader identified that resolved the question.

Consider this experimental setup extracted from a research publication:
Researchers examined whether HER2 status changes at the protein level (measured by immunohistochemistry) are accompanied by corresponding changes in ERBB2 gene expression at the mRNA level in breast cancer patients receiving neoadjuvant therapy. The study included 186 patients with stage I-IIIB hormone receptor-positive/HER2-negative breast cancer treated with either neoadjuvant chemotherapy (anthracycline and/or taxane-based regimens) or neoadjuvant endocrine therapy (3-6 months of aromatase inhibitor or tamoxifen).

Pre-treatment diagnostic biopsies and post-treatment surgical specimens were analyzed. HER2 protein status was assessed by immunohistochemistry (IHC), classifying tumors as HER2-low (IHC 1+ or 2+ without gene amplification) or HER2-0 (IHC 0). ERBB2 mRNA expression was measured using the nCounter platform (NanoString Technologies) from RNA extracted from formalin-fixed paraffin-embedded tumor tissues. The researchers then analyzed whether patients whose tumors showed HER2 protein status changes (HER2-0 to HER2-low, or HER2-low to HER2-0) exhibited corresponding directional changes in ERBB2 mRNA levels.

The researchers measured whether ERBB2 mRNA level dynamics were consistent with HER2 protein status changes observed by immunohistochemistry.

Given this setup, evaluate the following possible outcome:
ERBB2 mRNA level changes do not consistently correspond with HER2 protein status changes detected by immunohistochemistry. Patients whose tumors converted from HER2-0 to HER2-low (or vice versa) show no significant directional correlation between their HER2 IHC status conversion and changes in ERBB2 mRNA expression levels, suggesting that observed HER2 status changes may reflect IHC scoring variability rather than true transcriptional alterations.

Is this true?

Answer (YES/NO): NO